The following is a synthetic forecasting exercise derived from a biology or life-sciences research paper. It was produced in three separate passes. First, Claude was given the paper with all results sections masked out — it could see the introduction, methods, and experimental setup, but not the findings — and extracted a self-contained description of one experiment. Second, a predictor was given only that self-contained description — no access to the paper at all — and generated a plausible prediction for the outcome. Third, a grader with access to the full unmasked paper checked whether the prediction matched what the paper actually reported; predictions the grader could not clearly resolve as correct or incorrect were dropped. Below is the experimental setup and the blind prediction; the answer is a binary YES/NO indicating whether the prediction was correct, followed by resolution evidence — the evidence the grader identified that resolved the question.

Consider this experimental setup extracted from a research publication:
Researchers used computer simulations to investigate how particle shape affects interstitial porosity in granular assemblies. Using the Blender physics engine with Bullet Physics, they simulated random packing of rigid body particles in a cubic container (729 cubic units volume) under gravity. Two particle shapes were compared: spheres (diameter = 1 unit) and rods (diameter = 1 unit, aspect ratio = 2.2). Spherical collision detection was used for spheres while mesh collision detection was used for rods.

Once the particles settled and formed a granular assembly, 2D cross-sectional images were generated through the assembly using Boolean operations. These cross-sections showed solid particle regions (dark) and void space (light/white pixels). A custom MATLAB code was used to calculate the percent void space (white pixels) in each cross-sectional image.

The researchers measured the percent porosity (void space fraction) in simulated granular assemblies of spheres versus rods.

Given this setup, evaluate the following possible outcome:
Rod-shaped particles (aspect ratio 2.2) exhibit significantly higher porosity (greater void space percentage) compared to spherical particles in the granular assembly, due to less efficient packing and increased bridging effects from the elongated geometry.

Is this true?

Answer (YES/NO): NO